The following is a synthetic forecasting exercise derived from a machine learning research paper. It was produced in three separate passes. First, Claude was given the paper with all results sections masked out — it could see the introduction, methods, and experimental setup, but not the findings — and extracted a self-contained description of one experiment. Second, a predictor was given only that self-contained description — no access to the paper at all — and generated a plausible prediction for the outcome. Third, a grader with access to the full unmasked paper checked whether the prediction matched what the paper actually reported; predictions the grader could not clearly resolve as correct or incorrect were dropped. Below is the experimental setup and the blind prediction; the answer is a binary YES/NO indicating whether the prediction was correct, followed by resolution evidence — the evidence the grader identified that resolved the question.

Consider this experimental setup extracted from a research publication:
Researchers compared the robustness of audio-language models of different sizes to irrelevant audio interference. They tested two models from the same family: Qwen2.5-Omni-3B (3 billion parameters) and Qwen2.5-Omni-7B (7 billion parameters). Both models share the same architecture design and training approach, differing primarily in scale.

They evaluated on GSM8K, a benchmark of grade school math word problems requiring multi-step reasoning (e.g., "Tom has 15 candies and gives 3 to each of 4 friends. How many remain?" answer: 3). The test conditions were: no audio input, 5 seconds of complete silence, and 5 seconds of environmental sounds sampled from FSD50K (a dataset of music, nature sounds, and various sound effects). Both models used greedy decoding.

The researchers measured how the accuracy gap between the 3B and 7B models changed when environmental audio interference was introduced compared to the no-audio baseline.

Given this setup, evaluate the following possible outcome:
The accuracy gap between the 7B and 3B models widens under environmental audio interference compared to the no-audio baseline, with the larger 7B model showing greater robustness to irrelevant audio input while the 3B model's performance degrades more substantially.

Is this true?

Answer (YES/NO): YES